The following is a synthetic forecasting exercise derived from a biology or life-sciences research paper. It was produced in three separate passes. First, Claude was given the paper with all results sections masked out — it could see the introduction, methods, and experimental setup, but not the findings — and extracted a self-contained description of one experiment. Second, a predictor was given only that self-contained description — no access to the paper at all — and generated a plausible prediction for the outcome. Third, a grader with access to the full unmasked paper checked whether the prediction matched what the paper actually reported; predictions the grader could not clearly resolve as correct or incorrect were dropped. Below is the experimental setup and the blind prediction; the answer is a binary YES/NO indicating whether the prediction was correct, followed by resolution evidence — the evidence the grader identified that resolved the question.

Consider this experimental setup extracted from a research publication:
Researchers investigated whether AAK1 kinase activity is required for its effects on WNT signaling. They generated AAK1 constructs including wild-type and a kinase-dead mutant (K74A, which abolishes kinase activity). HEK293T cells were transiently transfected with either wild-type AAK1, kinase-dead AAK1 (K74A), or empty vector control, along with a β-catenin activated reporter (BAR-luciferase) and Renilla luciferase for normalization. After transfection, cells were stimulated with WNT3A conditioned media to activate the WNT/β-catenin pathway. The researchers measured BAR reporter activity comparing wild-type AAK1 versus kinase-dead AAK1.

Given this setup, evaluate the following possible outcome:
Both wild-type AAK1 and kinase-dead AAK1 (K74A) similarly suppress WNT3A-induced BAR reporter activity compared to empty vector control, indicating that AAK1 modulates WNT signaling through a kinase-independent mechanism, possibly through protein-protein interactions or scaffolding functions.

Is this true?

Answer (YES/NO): NO